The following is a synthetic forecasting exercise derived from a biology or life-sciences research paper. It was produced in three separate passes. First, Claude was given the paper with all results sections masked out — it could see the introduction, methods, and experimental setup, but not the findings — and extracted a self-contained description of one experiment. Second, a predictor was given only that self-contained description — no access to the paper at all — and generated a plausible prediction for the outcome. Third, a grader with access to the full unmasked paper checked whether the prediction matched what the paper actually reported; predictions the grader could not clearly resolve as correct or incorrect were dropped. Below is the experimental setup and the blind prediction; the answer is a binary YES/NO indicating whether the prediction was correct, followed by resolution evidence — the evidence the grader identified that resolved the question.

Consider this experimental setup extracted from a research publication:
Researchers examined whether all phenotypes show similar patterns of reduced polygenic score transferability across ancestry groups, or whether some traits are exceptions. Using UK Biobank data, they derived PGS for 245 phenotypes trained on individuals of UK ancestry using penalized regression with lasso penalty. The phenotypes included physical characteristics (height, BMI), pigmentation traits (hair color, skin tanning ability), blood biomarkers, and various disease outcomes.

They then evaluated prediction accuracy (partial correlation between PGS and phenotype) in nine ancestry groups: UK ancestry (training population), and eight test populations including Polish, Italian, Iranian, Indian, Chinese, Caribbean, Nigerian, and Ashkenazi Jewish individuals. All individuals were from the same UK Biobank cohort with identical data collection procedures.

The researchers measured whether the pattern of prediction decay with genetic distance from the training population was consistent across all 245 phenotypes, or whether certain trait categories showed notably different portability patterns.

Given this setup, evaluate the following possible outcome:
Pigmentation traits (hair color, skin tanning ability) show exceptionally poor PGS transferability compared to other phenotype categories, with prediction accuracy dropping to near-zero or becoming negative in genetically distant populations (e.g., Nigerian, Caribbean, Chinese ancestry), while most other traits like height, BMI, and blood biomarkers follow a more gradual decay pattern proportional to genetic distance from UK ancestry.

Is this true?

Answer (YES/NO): YES